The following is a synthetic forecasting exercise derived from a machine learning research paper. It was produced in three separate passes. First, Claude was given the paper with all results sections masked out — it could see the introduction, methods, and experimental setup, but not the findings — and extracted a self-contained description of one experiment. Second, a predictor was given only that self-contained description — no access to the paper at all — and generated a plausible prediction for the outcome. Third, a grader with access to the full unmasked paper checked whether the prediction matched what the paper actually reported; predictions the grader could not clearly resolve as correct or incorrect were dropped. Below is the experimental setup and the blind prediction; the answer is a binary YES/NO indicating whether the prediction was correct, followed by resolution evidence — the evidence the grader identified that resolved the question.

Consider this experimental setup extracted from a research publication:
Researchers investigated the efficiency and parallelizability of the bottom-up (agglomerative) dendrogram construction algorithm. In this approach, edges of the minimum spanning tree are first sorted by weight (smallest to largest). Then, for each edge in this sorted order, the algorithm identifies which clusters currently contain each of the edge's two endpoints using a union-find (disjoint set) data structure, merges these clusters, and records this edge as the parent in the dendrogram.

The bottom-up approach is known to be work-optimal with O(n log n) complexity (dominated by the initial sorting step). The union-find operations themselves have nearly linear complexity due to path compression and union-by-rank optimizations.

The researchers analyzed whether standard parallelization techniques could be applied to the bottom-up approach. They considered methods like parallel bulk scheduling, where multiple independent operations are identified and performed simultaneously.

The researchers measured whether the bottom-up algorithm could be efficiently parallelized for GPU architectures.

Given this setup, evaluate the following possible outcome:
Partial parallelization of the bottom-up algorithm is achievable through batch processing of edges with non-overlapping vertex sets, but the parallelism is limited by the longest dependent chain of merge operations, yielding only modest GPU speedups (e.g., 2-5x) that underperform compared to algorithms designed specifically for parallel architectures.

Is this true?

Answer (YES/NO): NO